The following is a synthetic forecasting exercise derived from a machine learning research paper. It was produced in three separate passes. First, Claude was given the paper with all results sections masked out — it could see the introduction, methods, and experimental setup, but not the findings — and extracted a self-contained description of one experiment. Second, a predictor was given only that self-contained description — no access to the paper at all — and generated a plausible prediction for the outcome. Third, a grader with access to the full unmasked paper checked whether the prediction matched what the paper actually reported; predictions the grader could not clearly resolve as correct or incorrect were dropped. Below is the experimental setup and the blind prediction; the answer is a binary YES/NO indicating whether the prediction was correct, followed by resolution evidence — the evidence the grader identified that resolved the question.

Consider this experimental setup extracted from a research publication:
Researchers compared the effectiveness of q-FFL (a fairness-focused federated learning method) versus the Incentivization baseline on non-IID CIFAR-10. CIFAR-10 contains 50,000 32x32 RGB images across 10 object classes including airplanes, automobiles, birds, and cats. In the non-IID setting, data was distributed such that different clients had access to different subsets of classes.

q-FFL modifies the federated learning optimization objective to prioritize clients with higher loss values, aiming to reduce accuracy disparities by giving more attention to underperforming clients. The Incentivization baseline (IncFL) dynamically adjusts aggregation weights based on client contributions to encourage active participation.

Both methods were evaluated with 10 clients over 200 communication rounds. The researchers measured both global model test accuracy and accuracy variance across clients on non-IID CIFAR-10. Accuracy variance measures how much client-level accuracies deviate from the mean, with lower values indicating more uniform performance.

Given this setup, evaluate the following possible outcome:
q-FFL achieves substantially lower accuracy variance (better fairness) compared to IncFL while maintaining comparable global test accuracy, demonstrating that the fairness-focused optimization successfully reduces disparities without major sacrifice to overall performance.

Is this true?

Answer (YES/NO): NO